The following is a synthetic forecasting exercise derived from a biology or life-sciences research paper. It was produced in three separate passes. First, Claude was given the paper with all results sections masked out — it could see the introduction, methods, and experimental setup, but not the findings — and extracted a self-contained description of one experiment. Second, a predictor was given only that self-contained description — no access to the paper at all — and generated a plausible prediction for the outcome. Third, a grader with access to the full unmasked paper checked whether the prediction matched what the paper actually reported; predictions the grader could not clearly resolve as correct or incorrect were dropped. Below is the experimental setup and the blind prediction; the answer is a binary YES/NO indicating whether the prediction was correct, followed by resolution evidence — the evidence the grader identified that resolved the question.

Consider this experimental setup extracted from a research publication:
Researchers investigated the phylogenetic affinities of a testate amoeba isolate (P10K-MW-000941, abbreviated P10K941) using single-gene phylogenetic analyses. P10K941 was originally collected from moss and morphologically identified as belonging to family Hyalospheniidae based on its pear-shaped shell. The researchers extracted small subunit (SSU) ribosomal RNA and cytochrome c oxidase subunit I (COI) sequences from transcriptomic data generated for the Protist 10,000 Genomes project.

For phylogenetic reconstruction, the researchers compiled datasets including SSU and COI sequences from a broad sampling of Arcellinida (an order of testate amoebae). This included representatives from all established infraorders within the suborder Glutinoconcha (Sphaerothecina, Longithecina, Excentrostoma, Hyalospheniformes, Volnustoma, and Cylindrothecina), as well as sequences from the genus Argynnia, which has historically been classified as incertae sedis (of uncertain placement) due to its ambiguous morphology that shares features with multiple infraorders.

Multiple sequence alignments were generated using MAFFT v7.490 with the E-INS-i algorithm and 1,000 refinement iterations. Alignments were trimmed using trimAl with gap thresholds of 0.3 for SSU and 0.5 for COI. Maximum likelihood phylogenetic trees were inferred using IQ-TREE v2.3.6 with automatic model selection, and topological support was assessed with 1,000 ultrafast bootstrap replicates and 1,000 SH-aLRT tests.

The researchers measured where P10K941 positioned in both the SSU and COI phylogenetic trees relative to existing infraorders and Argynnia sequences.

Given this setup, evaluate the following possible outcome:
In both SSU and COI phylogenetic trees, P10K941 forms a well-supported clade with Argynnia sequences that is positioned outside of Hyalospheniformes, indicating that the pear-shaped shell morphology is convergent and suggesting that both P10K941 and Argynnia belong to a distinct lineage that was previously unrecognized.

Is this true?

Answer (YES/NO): YES